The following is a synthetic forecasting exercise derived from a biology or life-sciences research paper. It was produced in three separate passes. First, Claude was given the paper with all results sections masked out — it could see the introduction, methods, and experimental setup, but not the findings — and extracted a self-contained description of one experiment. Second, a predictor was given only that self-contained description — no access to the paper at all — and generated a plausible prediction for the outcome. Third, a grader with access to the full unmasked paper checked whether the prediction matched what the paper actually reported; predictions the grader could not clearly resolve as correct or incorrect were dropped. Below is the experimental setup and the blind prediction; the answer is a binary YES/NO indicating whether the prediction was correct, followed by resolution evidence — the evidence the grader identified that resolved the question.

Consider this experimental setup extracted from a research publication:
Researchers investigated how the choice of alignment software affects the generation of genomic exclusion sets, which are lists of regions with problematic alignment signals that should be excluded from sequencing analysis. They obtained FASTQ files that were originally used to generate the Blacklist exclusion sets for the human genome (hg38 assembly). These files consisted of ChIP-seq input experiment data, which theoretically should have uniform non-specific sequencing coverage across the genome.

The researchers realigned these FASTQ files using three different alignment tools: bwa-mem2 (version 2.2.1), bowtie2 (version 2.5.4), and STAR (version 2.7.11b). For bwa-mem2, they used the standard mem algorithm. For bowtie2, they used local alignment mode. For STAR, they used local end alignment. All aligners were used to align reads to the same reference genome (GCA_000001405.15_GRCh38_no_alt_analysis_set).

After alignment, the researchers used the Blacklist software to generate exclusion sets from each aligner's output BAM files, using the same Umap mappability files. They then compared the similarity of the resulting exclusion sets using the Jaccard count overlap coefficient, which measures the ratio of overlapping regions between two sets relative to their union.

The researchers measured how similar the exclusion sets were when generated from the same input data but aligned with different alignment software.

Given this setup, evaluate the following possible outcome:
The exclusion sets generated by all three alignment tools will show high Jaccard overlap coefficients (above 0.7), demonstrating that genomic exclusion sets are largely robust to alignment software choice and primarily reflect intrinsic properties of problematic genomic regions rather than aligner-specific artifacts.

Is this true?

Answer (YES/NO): NO